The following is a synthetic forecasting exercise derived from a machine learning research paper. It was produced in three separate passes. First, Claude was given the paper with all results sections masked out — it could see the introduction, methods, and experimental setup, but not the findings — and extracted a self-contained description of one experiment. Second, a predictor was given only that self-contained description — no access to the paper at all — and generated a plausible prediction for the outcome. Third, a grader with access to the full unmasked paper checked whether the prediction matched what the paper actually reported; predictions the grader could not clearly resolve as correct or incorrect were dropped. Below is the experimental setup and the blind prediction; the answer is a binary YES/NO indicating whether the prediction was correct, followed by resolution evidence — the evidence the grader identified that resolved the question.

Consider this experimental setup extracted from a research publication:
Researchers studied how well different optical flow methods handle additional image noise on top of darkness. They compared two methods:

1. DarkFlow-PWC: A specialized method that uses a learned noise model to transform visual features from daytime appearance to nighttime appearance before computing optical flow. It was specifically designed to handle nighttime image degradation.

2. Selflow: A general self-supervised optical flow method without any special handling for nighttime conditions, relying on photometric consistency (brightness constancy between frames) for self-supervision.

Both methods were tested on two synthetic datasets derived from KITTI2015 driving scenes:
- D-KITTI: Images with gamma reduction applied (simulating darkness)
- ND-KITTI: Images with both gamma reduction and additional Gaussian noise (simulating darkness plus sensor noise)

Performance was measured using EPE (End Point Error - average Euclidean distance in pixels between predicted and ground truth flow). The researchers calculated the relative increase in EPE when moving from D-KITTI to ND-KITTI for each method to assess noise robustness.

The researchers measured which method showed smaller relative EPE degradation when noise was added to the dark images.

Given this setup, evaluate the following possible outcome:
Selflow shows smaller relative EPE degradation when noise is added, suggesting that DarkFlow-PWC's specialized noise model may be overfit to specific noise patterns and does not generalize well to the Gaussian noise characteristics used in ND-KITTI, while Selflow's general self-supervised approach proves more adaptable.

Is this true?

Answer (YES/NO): NO